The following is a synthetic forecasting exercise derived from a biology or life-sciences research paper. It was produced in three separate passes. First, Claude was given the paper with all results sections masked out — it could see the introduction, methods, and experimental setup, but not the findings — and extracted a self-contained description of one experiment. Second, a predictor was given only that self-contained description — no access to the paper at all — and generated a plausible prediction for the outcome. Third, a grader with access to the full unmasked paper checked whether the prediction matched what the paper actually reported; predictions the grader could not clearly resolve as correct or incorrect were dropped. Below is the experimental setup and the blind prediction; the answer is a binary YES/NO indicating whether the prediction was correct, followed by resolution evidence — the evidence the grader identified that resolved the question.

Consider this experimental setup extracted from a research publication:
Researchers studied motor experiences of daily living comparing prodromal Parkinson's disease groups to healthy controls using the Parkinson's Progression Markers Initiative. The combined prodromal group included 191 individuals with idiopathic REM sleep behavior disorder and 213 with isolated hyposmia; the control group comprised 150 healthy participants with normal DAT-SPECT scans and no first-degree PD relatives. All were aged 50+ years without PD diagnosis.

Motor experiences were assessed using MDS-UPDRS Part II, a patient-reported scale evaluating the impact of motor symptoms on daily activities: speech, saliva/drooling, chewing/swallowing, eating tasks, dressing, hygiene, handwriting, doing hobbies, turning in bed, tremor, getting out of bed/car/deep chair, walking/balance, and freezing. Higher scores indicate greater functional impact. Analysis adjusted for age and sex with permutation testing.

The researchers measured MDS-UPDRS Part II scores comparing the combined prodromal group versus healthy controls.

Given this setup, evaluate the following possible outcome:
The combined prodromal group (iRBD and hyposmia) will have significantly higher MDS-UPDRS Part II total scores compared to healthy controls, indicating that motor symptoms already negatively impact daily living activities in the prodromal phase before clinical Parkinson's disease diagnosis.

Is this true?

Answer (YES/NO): YES